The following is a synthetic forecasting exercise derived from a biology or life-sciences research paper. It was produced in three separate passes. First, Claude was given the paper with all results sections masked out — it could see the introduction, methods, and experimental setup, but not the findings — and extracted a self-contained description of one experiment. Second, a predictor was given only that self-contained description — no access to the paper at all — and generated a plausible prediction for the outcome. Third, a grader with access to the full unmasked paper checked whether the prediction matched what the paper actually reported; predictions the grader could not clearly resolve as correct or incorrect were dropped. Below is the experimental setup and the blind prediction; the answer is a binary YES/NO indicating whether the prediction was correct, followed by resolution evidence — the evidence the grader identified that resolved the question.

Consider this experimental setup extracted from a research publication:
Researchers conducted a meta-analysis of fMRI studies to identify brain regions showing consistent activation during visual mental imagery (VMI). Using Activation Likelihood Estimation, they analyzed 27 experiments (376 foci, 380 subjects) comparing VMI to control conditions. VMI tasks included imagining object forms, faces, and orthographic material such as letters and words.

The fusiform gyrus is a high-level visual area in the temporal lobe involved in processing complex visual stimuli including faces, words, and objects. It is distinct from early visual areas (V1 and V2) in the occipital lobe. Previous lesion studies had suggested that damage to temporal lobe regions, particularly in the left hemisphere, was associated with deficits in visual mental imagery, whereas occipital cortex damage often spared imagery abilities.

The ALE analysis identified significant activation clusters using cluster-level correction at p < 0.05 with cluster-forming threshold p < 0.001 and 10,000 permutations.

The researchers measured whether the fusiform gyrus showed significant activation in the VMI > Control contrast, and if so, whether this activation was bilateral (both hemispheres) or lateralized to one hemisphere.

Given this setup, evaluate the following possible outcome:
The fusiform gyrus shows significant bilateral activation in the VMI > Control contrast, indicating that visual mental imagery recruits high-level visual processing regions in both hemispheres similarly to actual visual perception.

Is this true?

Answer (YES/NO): NO